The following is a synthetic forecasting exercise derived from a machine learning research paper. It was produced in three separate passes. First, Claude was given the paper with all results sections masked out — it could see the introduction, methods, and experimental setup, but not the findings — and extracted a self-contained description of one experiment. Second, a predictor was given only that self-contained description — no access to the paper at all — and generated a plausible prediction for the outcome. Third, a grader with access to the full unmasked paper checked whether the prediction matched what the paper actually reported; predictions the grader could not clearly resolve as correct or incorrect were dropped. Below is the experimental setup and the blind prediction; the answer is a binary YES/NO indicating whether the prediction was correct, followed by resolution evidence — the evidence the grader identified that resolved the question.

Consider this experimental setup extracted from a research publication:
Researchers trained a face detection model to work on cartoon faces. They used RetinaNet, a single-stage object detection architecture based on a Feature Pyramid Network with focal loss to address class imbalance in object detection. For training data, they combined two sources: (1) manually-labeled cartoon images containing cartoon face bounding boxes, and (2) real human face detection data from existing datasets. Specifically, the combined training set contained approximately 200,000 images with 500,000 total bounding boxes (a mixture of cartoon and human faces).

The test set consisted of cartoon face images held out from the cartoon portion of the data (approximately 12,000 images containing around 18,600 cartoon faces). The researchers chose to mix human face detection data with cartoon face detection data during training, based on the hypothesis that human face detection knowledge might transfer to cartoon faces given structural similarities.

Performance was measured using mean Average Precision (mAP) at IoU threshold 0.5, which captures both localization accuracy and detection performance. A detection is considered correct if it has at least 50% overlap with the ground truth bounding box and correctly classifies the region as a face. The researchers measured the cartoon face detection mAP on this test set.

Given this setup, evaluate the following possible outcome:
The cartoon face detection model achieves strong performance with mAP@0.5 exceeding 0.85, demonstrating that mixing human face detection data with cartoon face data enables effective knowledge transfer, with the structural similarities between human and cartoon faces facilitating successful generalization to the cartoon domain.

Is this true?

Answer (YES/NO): YES